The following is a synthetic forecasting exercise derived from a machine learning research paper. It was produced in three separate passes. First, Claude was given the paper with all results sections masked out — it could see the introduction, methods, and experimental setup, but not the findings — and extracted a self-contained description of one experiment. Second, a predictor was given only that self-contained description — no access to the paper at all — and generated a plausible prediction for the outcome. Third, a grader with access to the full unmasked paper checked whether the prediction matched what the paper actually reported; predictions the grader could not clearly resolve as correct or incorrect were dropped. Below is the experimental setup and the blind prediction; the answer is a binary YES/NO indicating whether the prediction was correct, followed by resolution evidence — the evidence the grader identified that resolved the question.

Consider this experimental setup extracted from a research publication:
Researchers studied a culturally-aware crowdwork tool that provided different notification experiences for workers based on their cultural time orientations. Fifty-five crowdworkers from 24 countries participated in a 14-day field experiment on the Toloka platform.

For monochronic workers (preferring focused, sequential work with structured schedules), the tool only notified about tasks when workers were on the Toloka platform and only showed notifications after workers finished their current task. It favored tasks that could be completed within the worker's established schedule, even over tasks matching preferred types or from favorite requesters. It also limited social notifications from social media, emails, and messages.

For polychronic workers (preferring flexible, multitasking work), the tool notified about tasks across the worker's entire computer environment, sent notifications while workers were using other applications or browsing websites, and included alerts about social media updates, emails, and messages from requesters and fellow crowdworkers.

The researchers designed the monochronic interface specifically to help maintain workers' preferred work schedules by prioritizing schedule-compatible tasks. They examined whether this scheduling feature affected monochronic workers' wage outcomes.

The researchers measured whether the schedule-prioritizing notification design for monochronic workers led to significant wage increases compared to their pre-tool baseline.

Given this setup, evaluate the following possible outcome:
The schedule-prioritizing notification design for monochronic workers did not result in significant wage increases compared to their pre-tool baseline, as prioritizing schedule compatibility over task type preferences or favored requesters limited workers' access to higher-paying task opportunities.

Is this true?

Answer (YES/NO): NO